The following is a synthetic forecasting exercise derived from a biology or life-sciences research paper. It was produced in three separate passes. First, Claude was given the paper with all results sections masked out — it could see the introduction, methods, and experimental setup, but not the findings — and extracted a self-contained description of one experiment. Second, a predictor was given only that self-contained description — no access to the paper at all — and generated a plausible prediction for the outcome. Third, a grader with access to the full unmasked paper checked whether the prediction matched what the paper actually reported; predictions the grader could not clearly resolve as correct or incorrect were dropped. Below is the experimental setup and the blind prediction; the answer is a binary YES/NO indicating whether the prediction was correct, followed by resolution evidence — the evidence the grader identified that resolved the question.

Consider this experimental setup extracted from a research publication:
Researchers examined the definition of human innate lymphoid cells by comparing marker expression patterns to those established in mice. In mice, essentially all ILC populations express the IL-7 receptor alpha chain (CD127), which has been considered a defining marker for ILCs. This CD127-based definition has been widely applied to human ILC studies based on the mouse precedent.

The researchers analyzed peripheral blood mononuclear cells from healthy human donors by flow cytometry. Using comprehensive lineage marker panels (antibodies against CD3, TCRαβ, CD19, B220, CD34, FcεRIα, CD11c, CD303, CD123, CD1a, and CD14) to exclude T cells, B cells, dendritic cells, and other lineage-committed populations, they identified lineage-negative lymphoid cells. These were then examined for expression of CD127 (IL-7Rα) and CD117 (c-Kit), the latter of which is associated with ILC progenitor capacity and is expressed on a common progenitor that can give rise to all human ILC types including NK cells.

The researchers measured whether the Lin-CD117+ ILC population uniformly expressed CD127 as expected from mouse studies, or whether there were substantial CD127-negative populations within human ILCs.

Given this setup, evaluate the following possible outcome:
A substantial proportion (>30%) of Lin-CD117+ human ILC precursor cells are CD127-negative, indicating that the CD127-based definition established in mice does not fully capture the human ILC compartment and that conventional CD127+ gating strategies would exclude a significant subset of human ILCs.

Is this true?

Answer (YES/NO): YES